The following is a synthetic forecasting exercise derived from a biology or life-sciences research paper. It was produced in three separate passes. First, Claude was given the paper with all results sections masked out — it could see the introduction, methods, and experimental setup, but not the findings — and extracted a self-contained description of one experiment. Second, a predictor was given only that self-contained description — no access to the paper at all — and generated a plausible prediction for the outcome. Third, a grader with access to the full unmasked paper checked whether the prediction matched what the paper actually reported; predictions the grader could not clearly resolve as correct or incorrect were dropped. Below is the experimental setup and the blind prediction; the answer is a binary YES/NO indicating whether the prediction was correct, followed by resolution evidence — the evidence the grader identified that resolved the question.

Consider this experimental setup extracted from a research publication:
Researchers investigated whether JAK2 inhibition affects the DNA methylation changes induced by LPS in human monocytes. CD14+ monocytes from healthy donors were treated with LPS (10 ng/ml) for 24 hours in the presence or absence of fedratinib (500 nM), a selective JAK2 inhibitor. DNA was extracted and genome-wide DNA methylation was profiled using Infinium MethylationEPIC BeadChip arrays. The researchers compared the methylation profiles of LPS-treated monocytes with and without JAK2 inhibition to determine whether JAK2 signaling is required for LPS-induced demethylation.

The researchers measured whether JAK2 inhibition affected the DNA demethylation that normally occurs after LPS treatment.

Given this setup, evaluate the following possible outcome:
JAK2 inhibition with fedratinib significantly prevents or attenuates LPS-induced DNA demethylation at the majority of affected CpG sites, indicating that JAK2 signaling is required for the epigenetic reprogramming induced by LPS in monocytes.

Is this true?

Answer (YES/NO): NO